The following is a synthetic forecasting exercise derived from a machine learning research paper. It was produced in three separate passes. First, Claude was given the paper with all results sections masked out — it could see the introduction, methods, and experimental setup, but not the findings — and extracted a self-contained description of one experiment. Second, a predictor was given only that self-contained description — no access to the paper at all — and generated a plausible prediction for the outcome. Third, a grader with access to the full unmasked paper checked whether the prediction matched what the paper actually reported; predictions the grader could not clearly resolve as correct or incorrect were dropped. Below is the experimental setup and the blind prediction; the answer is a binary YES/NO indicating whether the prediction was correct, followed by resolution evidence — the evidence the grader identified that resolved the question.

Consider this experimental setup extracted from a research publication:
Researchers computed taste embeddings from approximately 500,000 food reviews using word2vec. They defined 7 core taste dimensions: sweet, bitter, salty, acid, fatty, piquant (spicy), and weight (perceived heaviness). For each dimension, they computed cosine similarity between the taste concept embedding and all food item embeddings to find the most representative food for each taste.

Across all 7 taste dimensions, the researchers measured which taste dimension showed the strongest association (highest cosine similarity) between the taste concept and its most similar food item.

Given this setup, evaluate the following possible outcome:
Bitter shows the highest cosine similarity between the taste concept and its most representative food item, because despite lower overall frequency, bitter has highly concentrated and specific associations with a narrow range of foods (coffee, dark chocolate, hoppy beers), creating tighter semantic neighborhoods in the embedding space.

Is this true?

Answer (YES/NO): NO